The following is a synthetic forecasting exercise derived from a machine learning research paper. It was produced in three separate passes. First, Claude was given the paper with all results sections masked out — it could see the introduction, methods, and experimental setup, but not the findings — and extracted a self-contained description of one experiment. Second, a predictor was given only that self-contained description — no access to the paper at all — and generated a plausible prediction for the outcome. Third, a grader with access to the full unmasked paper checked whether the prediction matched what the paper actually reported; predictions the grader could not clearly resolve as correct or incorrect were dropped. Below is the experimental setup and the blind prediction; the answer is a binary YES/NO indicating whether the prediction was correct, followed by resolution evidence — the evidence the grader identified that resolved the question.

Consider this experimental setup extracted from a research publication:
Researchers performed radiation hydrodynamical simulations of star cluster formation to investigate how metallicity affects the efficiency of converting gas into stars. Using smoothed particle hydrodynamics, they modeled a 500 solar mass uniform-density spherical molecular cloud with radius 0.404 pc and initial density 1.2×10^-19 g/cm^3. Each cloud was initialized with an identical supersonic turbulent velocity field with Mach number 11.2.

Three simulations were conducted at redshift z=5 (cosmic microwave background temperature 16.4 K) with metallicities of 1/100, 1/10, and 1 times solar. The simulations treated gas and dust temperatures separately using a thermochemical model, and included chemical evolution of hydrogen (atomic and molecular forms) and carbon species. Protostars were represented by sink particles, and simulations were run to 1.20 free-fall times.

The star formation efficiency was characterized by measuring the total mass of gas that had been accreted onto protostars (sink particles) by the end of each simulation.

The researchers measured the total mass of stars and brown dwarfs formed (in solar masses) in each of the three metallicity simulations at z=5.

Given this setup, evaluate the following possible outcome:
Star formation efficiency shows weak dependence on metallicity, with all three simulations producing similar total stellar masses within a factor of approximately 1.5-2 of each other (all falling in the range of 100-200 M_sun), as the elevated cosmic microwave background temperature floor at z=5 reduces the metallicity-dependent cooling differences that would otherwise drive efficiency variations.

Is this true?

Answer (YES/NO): NO